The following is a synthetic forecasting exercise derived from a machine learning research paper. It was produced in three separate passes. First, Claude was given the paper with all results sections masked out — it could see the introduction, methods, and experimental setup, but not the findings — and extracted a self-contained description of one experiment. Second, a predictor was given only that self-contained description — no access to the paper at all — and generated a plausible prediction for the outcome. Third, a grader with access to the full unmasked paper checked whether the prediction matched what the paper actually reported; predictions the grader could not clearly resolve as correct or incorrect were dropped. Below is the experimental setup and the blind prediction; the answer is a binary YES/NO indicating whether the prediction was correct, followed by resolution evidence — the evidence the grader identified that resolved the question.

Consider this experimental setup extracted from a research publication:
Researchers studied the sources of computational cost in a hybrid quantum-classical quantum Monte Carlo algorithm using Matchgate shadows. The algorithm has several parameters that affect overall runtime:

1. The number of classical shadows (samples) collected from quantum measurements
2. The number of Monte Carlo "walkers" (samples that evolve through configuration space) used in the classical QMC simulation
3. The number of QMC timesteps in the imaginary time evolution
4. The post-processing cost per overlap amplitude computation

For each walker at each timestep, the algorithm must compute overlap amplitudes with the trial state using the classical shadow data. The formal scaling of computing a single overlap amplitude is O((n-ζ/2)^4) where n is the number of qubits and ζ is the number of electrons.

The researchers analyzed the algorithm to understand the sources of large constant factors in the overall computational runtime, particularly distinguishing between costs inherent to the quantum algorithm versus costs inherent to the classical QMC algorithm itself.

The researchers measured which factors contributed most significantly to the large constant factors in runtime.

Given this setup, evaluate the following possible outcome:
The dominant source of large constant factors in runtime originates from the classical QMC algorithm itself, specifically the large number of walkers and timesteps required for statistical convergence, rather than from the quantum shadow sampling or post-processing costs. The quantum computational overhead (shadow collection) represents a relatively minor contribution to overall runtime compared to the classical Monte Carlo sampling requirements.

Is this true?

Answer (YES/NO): NO